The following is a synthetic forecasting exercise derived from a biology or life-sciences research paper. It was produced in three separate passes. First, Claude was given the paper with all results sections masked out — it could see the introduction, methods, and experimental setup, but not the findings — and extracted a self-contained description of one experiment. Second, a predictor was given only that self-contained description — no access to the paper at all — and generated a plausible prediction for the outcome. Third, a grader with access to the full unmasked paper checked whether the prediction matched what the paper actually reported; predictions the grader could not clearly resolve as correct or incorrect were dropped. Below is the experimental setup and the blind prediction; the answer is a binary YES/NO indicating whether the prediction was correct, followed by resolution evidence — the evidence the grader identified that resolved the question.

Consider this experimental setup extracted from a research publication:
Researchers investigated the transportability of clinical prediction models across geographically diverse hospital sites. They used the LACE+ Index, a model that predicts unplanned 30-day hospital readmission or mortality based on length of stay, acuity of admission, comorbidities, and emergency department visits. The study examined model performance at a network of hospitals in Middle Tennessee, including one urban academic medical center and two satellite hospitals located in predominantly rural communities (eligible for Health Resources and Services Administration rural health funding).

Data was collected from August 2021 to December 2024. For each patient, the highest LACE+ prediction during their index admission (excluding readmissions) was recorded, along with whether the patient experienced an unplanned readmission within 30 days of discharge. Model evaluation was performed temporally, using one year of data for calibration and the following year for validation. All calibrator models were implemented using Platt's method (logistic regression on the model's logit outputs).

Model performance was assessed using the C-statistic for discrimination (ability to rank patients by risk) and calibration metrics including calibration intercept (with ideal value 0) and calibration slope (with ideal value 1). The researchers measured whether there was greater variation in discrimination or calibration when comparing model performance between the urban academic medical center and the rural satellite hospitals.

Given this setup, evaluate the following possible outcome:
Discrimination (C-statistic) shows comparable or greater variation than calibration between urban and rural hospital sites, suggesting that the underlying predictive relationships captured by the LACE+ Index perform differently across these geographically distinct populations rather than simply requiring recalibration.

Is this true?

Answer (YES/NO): NO